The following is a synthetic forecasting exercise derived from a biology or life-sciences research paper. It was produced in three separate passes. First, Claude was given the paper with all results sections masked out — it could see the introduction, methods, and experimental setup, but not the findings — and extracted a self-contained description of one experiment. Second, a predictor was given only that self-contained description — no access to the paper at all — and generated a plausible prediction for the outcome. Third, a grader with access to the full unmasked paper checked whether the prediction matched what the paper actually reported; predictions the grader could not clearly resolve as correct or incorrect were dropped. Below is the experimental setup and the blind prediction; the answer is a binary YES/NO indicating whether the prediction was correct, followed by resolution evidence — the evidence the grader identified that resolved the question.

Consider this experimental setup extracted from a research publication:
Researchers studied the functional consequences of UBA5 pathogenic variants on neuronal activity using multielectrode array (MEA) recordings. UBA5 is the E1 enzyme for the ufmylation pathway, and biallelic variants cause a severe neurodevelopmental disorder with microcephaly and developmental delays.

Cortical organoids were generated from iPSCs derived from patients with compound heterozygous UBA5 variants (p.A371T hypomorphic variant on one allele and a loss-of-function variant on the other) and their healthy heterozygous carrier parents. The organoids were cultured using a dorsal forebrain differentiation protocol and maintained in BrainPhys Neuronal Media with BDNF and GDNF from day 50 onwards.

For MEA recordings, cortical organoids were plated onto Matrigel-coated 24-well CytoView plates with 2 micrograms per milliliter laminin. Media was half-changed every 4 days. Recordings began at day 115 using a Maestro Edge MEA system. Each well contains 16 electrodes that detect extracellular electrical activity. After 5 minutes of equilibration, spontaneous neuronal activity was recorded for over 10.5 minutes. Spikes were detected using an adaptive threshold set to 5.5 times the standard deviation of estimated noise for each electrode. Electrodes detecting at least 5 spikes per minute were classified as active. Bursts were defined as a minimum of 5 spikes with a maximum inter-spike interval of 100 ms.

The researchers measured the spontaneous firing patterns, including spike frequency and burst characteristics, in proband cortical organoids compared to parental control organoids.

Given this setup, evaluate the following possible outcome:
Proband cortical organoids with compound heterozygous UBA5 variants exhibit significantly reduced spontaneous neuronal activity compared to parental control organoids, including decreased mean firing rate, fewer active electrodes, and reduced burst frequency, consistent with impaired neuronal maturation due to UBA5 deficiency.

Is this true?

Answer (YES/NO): NO